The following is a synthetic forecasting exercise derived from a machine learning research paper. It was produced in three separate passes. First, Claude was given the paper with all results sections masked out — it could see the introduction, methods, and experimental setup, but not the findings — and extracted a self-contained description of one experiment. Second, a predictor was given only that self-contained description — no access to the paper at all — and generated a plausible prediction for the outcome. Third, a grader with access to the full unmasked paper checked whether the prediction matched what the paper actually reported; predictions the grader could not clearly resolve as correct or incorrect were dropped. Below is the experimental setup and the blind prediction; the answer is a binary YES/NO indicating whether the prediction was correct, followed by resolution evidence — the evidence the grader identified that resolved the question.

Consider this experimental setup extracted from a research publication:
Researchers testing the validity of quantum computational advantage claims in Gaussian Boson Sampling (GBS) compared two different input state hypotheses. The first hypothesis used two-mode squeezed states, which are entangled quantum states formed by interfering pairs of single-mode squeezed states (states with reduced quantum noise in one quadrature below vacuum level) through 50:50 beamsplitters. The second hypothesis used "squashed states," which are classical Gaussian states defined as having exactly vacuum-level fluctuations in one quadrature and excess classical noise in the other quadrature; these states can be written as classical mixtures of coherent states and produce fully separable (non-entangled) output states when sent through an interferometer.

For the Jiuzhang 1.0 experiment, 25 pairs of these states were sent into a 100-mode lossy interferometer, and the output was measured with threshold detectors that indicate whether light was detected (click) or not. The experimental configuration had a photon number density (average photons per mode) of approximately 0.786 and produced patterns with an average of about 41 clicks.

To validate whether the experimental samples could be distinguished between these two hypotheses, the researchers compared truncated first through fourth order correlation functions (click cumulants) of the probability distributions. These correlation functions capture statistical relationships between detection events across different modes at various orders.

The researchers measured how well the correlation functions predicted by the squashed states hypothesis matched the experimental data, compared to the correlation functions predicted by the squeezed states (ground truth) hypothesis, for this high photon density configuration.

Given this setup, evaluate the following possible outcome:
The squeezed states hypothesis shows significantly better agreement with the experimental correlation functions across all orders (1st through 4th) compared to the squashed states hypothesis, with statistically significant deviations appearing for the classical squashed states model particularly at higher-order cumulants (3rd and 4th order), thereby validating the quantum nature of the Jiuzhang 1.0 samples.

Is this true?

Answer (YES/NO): NO